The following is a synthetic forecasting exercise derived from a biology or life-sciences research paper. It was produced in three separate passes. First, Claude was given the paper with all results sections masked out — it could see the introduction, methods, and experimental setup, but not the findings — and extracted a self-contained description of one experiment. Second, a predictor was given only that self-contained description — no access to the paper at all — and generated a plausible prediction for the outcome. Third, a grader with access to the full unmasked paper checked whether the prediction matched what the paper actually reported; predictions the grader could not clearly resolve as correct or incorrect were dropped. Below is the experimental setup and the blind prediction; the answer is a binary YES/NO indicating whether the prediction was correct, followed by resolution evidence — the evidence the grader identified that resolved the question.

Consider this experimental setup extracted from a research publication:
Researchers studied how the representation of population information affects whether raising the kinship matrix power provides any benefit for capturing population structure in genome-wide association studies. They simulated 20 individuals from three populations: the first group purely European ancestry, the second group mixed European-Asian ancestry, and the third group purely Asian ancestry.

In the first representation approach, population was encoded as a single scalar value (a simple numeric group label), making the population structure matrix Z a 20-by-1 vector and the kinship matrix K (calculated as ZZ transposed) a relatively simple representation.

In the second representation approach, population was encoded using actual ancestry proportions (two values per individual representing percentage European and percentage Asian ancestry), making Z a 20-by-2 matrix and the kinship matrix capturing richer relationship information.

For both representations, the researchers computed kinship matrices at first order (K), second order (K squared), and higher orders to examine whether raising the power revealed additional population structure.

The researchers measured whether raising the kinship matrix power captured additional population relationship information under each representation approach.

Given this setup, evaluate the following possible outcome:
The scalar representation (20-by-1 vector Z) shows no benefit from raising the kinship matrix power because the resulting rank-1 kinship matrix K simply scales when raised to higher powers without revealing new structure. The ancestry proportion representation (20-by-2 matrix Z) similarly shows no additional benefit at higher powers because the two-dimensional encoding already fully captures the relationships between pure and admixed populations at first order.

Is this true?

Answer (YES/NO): NO